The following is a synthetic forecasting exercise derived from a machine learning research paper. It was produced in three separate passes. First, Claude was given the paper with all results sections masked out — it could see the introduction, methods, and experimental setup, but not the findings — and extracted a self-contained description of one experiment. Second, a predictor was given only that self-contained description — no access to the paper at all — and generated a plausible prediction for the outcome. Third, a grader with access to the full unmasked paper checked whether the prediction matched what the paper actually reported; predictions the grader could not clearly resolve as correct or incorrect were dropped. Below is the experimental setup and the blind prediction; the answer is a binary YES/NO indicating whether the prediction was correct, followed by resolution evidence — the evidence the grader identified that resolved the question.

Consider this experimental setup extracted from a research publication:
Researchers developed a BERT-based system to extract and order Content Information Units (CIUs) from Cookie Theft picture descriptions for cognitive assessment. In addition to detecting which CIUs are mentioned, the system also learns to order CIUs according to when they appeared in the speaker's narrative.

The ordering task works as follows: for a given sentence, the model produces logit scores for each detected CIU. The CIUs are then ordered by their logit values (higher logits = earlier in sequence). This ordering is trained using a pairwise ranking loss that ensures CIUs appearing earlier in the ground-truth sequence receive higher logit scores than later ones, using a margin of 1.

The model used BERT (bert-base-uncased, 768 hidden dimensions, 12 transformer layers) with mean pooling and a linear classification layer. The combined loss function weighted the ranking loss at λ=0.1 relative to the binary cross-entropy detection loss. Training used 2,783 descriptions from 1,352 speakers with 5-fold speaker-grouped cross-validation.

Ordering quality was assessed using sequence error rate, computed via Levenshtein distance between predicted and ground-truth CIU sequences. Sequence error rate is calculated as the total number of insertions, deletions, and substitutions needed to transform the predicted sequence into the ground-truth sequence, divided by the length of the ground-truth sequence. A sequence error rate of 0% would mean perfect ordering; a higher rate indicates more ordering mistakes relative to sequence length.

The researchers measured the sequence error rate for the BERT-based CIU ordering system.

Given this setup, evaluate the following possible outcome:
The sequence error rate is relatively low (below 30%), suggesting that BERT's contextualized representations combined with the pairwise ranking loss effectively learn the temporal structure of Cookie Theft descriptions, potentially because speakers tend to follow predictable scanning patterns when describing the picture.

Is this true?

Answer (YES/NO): YES